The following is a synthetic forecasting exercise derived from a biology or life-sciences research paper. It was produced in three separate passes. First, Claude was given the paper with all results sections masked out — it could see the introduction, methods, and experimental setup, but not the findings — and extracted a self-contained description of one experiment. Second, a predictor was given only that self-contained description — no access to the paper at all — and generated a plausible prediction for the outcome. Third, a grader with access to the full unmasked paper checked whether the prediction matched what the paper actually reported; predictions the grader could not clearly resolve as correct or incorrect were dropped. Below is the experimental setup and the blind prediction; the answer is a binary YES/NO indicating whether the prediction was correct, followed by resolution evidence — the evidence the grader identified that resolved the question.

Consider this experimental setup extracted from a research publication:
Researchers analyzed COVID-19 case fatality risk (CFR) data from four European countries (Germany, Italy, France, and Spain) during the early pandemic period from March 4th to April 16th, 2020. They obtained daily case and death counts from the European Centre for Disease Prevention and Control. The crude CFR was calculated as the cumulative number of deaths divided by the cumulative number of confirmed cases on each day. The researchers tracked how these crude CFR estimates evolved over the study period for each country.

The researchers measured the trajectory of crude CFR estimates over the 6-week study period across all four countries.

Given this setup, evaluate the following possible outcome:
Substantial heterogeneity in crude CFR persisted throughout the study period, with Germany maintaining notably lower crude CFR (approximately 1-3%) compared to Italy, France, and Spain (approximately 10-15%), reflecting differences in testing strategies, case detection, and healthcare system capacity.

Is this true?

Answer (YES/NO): NO